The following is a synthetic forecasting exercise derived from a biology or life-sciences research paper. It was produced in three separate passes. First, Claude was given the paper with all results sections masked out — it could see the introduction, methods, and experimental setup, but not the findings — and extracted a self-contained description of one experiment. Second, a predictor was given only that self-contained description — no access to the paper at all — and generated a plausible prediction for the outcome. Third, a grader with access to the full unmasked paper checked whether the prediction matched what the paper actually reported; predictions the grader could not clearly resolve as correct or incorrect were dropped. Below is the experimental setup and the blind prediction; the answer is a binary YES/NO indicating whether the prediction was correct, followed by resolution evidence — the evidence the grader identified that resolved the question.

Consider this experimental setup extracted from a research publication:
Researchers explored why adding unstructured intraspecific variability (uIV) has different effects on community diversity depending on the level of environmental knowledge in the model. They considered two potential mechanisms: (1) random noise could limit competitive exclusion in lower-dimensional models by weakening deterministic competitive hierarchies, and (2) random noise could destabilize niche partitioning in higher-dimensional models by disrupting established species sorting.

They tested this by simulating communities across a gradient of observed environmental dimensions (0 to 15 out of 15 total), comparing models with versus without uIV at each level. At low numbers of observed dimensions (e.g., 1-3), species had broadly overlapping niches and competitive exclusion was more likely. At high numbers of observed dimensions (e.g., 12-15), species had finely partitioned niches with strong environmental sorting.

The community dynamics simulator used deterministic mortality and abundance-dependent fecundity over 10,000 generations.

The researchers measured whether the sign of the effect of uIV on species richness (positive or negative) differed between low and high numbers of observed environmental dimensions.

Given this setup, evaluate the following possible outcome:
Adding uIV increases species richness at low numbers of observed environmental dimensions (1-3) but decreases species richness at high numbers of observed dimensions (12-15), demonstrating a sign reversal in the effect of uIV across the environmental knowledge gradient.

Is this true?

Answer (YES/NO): YES